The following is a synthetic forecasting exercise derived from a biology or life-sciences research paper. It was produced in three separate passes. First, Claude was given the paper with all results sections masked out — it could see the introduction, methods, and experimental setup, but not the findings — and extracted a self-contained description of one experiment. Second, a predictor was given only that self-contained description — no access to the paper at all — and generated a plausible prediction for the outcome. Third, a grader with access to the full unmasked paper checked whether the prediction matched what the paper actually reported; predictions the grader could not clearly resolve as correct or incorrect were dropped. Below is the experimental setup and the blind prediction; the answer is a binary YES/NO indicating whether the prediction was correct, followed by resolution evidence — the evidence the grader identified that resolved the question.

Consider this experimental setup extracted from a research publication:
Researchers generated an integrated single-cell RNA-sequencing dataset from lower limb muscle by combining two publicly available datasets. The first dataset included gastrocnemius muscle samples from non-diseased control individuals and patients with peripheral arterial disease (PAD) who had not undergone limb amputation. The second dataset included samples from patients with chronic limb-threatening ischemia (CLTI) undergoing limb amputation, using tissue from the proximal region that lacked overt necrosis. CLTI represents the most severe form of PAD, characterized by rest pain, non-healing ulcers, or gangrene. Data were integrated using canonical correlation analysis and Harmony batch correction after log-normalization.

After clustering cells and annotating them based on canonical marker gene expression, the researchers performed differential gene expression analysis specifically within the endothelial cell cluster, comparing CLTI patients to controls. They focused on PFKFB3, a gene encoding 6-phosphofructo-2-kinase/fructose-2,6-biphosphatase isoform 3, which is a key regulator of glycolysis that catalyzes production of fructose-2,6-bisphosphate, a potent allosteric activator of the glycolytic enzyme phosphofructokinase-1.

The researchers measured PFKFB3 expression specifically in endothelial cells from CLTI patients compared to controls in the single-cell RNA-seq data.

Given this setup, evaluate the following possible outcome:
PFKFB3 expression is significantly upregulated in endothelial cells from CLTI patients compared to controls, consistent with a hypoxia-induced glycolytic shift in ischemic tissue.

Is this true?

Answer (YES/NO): YES